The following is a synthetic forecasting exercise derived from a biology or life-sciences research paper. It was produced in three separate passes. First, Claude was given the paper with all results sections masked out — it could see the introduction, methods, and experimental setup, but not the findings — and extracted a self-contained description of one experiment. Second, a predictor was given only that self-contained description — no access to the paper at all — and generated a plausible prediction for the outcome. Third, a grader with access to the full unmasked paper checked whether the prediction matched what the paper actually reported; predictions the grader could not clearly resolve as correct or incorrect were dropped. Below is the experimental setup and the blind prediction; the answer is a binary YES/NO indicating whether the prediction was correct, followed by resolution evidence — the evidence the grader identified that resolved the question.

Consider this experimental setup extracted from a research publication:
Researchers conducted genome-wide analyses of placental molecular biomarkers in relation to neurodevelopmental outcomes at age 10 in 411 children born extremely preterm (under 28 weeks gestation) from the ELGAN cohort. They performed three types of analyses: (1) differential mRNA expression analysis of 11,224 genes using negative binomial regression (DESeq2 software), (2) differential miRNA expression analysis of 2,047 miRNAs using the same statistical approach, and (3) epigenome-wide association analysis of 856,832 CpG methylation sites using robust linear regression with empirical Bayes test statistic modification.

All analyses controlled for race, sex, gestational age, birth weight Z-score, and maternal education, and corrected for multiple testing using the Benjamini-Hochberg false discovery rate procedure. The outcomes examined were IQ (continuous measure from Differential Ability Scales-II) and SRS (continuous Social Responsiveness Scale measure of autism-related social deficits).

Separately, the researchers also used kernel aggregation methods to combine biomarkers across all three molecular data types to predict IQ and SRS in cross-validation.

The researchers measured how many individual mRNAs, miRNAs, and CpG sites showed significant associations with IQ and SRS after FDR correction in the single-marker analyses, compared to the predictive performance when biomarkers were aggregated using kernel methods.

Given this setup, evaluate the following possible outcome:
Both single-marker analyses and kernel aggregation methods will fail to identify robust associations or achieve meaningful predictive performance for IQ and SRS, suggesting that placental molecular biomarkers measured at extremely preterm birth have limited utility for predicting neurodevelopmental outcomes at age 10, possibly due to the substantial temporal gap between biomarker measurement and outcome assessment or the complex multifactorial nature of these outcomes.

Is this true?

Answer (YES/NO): NO